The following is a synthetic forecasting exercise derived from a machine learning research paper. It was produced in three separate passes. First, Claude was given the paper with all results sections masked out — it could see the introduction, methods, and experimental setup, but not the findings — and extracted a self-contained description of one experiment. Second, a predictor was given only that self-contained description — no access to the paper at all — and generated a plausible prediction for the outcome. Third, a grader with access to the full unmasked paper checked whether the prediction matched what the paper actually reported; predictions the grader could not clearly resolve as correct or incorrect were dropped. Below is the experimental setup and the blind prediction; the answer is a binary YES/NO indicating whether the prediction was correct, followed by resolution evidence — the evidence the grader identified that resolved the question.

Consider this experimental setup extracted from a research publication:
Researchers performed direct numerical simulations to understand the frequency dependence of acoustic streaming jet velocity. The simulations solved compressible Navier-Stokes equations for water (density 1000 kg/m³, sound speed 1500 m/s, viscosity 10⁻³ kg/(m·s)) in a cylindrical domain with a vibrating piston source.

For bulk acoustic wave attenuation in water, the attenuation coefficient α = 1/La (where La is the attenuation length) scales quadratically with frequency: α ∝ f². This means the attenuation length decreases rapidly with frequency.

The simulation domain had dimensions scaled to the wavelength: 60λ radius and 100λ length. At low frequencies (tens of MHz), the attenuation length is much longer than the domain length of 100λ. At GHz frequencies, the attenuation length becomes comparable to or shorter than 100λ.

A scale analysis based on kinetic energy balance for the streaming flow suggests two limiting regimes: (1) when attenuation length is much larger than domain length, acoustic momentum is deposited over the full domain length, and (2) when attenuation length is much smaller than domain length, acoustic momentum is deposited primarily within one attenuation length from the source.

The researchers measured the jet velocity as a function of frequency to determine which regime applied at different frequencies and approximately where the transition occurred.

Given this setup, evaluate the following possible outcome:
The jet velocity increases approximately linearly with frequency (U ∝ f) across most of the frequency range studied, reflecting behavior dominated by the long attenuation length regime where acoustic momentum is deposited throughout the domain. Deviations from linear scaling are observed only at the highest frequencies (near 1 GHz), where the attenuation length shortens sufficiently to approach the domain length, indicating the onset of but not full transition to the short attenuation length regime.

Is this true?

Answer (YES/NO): NO